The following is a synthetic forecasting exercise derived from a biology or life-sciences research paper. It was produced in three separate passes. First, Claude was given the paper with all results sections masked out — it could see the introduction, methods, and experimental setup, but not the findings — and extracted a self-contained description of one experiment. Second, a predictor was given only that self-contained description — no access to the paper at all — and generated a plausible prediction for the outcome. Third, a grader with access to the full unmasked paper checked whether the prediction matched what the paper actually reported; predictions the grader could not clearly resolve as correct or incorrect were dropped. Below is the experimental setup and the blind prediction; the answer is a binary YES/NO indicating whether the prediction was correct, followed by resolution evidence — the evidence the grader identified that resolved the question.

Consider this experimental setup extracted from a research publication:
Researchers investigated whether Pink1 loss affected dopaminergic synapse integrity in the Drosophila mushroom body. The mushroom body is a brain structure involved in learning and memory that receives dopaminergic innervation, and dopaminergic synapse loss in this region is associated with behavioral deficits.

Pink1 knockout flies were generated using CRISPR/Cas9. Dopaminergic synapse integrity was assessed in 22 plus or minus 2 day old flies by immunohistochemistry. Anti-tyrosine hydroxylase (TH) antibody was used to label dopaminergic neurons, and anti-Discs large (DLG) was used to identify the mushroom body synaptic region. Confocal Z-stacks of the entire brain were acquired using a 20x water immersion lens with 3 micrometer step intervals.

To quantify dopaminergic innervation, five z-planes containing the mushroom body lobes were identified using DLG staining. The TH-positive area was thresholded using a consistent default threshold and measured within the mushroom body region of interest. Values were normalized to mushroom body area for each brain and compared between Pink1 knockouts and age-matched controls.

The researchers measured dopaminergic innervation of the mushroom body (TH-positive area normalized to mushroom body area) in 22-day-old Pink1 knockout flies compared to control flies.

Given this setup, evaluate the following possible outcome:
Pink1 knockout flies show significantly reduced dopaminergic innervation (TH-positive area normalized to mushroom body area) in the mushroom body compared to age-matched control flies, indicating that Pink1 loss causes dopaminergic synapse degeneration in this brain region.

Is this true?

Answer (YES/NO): YES